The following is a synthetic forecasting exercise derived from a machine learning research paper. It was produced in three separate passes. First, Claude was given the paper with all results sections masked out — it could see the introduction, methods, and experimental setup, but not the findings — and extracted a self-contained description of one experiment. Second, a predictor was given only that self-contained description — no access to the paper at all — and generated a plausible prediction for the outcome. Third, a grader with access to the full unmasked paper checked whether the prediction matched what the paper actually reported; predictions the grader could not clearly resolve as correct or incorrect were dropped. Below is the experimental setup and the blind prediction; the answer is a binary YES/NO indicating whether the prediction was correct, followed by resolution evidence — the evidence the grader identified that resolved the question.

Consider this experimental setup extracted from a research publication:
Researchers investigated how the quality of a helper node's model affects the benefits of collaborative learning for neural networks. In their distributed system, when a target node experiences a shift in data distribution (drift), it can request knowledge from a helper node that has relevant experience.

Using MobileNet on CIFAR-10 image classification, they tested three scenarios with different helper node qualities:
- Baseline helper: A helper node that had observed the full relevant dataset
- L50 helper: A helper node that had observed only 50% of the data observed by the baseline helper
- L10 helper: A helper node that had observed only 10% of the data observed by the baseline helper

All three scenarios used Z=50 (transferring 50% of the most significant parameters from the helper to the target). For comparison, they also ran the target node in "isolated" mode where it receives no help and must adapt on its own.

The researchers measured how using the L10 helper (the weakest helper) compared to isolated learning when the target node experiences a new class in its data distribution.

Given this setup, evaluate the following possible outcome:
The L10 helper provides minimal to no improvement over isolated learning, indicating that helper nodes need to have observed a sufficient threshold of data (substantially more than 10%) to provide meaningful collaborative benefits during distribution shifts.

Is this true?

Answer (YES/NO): NO